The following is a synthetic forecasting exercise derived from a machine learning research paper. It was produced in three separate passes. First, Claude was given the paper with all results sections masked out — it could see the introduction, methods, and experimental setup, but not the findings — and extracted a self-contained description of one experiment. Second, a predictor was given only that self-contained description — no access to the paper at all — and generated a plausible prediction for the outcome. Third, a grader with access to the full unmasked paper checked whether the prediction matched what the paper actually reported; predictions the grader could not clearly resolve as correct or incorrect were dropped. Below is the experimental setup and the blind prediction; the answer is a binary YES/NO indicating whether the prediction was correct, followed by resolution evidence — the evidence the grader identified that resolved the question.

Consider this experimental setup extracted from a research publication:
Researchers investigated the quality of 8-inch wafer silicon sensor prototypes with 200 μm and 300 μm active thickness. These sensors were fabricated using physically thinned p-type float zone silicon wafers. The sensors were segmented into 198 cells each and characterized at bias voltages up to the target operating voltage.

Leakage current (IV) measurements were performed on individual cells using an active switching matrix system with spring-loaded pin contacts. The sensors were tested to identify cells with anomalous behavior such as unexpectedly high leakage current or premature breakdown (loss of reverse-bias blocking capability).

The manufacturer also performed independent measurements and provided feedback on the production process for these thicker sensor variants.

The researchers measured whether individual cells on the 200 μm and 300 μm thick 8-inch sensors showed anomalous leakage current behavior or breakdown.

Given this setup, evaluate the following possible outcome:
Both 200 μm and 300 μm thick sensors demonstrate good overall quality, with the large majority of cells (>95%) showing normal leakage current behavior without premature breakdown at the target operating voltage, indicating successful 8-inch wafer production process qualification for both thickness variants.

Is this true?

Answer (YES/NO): NO